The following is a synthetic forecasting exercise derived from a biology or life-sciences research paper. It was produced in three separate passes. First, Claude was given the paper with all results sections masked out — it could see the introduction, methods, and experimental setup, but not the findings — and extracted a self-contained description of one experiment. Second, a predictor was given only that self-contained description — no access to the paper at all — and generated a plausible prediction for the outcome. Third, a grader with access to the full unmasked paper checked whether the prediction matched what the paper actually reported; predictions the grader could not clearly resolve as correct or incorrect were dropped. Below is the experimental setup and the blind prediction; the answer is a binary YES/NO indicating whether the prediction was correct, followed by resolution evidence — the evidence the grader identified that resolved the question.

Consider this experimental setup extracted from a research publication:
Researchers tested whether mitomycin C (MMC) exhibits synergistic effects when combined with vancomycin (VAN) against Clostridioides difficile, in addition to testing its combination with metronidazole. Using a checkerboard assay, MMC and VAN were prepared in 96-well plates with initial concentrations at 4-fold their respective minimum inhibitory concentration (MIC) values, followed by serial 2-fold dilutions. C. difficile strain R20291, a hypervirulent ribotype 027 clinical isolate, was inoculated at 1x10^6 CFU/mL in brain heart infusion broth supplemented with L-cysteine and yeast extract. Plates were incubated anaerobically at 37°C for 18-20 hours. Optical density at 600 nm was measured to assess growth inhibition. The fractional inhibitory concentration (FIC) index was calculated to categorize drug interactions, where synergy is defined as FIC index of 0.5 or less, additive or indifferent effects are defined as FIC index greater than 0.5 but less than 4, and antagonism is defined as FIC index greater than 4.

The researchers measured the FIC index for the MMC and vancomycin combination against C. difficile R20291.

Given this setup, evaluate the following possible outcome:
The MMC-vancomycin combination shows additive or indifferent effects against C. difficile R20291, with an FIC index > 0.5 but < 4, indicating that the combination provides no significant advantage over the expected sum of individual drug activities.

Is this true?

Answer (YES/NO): YES